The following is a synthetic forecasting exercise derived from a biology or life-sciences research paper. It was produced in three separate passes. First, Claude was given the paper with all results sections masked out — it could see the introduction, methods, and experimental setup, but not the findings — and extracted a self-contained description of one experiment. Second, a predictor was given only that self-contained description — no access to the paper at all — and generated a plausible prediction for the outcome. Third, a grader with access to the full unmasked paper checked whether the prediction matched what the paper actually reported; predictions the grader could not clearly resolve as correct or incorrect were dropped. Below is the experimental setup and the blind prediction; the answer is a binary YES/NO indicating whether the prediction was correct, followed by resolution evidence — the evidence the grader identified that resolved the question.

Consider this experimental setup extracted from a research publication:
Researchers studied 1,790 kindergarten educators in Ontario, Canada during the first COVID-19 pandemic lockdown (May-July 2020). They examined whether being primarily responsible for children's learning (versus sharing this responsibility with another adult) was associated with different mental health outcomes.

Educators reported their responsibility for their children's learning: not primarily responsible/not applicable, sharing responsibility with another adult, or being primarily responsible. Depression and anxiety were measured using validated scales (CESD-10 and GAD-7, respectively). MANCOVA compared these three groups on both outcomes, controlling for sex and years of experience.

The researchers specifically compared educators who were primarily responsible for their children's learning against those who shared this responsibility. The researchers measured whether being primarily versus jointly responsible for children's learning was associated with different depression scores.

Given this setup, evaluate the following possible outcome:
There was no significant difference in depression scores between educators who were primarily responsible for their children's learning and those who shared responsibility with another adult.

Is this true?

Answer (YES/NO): NO